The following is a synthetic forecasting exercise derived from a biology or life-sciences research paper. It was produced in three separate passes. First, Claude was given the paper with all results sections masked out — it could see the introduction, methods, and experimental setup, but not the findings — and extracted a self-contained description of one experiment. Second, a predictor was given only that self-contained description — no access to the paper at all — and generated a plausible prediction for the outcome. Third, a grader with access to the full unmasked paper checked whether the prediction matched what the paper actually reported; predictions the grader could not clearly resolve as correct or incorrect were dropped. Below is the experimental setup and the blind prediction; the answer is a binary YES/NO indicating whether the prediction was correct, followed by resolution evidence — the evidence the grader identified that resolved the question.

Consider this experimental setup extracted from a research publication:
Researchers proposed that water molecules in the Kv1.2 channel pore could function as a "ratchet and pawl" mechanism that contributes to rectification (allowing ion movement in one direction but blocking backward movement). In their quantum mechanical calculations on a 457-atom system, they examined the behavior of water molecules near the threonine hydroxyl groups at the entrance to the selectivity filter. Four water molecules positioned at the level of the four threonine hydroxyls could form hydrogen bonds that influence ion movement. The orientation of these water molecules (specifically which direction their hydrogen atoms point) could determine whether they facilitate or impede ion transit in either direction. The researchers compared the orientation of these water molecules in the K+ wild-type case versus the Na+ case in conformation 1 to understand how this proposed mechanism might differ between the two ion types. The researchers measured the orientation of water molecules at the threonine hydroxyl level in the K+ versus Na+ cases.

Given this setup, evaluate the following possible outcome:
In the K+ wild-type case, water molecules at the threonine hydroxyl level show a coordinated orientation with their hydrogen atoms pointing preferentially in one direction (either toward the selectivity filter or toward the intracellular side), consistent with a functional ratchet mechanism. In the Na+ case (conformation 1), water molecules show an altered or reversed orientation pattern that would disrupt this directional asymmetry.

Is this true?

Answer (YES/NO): YES